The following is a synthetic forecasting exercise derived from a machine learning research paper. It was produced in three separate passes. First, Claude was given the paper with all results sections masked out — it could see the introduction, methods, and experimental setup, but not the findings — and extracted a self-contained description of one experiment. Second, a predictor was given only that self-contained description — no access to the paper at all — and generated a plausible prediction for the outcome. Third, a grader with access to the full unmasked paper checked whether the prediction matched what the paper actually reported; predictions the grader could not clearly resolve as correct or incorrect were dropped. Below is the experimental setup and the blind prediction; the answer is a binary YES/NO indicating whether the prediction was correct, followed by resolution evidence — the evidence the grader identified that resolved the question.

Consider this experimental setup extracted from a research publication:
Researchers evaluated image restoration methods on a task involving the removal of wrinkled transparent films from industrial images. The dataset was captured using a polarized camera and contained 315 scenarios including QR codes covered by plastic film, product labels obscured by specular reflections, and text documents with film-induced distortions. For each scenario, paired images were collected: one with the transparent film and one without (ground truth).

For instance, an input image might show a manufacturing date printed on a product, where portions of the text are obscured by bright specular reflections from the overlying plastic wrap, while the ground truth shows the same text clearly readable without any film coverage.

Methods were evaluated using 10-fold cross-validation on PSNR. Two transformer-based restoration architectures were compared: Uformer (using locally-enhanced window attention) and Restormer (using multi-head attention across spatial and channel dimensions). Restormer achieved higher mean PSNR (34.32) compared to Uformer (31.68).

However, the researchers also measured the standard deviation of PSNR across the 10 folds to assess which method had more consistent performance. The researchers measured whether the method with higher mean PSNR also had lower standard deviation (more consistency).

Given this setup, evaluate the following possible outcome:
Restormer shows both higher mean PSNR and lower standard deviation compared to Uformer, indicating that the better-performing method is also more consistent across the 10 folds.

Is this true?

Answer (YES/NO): NO